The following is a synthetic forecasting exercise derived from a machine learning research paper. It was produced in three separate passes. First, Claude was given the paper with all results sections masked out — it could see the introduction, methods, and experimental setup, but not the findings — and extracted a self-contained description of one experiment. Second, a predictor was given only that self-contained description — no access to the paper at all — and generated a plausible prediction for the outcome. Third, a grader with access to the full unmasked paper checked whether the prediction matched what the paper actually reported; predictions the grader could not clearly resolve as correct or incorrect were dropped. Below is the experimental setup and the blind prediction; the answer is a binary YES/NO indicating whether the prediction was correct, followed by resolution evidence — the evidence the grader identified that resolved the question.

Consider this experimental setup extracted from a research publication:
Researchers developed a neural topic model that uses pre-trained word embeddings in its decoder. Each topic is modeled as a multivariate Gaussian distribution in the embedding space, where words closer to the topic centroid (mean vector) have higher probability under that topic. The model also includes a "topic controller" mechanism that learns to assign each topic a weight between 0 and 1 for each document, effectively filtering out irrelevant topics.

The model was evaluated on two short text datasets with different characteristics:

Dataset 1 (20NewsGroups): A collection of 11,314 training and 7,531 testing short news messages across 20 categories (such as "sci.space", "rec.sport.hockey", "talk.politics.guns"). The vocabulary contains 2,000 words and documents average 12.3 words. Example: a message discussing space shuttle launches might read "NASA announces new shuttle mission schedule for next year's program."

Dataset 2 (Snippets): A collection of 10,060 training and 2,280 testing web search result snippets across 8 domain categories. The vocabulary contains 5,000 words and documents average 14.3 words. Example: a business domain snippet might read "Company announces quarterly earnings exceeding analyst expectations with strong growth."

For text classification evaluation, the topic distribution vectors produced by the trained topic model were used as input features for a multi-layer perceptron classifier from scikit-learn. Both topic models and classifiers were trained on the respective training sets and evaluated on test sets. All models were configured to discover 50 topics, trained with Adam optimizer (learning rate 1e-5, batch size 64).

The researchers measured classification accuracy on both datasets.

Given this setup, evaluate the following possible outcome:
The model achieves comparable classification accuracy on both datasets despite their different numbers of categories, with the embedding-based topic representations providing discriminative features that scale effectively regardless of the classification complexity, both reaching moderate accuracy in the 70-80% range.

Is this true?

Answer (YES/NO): NO